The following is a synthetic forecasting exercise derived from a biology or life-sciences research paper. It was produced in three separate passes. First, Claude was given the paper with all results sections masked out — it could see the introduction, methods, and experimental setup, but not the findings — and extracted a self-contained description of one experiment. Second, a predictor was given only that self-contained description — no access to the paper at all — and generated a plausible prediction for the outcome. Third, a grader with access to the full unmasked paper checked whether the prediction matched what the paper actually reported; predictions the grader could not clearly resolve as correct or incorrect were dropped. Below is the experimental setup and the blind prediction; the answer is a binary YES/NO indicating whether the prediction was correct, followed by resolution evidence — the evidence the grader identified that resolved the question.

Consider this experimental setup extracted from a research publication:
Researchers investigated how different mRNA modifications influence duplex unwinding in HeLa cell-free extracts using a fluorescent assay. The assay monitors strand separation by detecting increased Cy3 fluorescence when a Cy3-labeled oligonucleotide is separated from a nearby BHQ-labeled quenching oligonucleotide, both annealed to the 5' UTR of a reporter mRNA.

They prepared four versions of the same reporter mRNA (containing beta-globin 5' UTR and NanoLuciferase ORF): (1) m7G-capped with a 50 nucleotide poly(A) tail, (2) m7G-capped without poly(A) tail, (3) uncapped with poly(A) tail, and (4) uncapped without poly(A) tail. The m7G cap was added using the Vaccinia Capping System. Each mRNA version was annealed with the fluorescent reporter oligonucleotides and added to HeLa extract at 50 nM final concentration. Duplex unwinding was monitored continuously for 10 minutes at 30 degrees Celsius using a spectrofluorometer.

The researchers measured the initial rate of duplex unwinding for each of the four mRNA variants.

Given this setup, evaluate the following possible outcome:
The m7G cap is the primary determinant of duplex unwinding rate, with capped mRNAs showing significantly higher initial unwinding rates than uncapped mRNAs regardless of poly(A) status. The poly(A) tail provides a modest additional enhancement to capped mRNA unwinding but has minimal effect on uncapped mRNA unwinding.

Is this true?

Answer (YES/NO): NO